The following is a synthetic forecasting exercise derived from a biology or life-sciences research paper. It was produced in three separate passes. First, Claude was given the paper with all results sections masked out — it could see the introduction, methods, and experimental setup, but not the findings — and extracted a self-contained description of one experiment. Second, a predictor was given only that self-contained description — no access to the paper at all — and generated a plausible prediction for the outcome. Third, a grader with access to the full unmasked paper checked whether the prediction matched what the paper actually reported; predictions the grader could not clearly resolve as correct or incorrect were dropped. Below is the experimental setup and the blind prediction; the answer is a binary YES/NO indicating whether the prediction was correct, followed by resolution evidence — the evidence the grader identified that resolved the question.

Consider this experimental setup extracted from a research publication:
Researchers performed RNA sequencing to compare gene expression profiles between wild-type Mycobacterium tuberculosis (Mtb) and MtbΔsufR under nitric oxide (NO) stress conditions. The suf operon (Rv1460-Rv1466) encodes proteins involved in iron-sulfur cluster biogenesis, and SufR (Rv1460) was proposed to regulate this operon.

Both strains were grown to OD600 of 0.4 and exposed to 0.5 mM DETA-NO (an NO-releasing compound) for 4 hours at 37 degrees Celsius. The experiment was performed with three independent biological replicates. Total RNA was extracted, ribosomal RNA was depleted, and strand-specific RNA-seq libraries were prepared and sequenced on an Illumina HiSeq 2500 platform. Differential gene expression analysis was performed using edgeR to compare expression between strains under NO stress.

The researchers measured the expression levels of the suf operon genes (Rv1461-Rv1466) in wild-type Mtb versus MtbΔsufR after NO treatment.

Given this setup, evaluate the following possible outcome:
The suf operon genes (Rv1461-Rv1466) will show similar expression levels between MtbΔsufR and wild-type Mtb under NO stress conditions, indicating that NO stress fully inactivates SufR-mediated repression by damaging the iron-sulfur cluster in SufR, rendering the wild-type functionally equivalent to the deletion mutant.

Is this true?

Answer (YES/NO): NO